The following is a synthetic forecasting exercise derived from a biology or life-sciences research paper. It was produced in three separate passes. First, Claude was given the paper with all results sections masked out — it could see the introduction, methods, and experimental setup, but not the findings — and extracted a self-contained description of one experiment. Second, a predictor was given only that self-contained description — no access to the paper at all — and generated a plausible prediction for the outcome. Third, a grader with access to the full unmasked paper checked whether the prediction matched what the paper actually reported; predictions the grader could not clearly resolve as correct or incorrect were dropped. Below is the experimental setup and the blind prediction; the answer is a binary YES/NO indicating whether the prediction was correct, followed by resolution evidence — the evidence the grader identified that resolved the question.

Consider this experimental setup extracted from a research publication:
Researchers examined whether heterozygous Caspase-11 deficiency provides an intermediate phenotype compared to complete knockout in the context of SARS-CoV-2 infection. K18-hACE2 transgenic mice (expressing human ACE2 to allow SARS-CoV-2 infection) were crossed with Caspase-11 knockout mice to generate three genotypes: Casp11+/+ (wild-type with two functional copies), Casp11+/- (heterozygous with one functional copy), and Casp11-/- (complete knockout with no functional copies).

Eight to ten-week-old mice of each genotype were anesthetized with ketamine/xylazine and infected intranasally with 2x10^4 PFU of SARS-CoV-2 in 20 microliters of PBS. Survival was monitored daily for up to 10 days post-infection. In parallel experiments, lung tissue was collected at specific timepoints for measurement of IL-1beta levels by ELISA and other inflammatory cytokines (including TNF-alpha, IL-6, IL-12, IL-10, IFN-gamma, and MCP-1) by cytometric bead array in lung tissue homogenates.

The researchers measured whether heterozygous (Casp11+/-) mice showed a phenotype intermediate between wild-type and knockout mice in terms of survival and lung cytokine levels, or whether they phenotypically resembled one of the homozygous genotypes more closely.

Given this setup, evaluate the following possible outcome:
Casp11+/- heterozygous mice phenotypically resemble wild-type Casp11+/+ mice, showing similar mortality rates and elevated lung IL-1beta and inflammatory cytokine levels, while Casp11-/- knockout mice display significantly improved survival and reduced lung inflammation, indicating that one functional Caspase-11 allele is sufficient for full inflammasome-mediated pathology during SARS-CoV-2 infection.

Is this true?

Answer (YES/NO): NO